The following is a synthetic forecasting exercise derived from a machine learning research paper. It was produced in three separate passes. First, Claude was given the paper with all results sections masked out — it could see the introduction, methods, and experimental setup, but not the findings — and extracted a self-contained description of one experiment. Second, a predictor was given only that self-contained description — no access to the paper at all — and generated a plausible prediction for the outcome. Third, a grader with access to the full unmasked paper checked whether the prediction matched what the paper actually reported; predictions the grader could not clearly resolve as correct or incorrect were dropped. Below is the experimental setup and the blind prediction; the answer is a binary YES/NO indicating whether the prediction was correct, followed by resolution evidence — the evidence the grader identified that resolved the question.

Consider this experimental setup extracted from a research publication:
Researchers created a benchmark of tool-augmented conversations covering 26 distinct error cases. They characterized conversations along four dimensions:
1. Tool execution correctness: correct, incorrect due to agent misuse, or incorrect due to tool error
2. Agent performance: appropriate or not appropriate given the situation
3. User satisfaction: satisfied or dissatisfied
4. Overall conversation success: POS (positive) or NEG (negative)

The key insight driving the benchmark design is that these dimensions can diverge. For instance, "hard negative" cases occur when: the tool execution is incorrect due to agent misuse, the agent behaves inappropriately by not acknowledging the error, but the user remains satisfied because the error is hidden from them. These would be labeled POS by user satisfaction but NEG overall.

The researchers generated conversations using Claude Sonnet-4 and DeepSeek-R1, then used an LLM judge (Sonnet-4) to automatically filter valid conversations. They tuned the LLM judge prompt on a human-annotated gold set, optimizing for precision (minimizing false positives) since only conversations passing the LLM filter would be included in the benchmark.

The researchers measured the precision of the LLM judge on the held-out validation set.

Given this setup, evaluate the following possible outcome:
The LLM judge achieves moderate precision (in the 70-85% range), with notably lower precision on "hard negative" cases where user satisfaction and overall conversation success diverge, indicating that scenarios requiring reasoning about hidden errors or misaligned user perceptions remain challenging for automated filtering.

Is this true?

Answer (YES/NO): NO